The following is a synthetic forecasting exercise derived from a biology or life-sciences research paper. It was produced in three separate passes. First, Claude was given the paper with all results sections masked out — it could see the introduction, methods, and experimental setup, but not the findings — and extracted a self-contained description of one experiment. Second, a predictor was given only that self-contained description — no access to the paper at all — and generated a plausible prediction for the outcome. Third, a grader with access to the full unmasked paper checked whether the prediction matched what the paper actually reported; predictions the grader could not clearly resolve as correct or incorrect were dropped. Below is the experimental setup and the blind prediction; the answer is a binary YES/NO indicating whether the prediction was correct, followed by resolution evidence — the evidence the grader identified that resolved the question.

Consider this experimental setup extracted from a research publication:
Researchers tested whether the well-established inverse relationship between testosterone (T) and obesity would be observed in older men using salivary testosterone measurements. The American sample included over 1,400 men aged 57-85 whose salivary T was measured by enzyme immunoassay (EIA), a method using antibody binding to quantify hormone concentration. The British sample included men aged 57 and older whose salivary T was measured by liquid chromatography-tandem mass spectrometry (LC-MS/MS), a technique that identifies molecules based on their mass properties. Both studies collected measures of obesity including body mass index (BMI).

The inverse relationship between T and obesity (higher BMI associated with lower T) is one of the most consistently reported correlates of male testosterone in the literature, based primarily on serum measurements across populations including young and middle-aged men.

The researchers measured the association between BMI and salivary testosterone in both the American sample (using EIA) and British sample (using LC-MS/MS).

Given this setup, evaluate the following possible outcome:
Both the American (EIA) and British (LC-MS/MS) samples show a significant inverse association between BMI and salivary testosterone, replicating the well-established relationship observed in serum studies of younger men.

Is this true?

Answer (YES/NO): NO